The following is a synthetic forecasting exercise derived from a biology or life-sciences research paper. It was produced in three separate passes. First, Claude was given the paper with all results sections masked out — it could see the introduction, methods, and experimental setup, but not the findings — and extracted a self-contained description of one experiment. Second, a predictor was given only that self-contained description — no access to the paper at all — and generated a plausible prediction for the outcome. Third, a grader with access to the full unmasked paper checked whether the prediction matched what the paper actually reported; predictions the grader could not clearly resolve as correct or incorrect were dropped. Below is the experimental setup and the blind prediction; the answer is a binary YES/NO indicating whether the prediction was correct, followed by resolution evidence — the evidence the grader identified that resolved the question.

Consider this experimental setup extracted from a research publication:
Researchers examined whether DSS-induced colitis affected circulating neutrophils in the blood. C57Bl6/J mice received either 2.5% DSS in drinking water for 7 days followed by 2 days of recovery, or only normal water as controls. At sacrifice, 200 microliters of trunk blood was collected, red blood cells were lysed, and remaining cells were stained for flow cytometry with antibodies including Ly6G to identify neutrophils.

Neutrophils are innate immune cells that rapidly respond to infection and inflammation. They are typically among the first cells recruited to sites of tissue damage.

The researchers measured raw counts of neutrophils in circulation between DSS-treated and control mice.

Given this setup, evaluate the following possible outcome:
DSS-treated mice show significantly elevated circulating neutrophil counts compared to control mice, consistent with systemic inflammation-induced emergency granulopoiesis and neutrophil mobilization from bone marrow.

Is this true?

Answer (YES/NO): NO